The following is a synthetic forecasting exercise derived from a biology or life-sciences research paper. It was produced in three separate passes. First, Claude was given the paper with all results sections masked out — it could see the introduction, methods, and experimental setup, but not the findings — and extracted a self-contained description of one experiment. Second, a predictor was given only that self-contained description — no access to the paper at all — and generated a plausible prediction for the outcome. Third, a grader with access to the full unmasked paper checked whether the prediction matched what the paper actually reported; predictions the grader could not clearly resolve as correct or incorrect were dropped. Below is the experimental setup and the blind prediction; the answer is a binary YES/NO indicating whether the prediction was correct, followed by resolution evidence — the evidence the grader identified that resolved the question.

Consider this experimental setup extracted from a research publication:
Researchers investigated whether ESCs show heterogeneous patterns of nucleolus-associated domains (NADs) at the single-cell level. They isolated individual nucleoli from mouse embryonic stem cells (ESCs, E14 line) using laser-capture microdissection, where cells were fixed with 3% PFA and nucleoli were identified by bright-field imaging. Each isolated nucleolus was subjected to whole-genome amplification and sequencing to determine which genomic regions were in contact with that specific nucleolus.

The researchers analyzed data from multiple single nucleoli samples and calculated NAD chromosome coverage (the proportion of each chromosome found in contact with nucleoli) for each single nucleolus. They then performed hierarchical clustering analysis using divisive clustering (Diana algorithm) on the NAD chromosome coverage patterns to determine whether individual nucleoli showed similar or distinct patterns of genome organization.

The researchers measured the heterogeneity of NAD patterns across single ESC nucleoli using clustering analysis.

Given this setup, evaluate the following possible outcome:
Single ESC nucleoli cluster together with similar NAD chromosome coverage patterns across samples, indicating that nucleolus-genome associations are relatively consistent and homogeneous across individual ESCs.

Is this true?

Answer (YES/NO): NO